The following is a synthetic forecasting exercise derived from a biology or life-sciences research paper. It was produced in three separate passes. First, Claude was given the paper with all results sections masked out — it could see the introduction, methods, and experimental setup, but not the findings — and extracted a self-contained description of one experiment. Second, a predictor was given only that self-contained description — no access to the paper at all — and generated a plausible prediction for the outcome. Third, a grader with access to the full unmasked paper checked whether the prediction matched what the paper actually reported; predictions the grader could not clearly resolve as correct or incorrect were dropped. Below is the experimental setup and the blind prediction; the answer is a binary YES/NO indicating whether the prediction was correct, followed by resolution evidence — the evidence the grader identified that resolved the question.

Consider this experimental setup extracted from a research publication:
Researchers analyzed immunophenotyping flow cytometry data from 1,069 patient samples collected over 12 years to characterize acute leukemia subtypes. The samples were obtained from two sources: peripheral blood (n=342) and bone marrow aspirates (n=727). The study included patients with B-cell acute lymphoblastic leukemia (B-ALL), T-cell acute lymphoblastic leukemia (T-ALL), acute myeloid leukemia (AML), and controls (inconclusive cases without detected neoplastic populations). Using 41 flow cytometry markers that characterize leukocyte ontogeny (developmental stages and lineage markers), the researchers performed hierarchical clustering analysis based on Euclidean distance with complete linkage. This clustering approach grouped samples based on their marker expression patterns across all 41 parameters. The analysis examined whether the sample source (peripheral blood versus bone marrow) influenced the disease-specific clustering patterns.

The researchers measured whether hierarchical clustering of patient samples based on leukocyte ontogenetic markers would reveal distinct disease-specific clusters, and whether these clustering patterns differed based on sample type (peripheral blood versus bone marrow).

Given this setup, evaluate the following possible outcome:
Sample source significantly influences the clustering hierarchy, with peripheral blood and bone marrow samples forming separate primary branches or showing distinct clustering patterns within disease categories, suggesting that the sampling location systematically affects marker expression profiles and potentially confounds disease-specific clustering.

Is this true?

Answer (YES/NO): NO